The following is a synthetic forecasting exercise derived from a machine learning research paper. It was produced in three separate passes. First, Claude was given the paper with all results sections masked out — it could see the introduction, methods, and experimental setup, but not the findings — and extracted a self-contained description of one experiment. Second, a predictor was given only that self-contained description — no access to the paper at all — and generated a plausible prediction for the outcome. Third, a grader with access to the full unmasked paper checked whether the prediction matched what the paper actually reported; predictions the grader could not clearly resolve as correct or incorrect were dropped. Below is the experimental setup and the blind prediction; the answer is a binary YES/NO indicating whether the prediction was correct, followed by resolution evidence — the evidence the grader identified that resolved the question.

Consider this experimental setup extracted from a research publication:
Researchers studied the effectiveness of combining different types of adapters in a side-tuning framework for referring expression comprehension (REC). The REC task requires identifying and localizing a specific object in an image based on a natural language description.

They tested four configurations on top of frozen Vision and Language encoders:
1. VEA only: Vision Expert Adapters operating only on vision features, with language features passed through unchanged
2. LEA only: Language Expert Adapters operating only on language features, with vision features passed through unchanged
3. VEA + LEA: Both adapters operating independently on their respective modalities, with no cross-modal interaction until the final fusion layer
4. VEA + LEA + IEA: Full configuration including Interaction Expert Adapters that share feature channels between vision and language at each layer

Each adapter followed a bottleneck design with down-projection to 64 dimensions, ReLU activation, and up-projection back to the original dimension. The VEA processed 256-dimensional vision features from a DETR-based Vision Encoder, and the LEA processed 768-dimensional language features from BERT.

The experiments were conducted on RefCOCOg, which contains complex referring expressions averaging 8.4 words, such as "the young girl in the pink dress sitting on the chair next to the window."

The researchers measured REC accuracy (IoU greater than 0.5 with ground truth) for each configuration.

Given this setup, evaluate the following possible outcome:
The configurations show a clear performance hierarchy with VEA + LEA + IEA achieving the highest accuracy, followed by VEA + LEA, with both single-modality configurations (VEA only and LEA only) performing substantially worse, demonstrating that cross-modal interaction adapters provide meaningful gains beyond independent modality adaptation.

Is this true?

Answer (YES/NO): YES